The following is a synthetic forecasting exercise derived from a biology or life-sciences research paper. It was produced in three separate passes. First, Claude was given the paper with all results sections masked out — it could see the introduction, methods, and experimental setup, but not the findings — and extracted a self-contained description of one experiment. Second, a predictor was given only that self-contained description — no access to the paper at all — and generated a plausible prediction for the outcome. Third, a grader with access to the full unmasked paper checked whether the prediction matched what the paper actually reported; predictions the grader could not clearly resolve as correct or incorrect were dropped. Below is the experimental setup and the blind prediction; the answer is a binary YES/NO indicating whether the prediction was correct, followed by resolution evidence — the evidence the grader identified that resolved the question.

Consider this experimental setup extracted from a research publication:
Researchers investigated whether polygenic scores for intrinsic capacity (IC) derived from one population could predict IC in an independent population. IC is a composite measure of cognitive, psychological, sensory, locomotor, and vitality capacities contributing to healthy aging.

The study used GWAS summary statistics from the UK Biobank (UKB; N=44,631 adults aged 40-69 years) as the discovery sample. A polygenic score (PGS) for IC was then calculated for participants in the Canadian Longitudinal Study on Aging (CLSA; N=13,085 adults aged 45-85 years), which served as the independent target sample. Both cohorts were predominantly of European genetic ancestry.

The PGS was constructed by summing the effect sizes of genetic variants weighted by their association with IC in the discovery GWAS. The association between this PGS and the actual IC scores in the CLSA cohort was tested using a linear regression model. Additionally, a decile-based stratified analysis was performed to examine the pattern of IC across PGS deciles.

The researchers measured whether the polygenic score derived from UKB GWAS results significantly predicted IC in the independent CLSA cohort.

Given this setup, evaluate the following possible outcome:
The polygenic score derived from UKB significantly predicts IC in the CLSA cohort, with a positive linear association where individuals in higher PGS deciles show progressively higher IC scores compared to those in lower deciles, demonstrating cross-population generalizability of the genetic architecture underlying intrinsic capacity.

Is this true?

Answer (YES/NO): YES